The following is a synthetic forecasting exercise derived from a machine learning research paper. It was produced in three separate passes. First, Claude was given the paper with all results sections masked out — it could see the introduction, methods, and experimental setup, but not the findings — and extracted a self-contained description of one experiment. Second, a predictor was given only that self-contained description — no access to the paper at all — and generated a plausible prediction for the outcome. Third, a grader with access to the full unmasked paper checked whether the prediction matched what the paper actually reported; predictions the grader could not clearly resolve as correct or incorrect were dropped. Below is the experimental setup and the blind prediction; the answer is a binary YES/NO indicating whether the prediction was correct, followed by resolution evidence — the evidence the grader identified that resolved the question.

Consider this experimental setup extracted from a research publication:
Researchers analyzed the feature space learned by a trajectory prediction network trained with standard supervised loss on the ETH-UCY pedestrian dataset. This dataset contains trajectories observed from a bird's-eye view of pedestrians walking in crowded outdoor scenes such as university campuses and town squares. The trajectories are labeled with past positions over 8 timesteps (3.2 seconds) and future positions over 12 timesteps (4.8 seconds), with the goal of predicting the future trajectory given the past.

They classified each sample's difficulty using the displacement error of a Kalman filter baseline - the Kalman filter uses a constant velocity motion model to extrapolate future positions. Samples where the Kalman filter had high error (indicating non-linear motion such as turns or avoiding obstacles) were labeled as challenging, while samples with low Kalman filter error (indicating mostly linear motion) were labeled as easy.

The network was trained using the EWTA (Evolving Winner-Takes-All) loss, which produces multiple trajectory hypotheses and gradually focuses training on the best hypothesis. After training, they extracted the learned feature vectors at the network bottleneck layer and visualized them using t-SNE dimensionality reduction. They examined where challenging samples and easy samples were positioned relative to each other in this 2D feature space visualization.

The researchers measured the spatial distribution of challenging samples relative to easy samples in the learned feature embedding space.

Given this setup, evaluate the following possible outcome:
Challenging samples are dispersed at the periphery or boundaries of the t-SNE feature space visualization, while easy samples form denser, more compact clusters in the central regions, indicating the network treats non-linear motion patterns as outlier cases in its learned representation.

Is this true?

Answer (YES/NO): NO